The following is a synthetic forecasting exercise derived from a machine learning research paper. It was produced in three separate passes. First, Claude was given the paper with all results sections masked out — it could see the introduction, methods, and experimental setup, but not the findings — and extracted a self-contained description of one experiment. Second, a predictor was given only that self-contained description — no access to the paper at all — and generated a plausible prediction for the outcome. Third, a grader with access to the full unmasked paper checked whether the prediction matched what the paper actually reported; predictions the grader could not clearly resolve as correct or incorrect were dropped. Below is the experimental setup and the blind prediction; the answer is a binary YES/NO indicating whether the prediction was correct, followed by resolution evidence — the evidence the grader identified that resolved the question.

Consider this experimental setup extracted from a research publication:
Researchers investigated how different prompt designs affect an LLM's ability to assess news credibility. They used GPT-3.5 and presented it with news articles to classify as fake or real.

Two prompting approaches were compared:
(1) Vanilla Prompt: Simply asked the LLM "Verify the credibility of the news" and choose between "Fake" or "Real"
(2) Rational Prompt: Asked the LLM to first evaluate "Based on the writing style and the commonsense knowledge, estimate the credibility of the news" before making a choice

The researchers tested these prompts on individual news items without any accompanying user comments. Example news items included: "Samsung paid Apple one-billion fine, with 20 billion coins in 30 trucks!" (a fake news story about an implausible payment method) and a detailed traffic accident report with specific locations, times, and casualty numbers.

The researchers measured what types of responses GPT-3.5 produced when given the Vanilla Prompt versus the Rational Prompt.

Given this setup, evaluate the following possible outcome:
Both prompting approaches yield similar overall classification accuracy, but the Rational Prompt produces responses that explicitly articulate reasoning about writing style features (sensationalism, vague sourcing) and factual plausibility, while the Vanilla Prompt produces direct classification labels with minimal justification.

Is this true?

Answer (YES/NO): NO